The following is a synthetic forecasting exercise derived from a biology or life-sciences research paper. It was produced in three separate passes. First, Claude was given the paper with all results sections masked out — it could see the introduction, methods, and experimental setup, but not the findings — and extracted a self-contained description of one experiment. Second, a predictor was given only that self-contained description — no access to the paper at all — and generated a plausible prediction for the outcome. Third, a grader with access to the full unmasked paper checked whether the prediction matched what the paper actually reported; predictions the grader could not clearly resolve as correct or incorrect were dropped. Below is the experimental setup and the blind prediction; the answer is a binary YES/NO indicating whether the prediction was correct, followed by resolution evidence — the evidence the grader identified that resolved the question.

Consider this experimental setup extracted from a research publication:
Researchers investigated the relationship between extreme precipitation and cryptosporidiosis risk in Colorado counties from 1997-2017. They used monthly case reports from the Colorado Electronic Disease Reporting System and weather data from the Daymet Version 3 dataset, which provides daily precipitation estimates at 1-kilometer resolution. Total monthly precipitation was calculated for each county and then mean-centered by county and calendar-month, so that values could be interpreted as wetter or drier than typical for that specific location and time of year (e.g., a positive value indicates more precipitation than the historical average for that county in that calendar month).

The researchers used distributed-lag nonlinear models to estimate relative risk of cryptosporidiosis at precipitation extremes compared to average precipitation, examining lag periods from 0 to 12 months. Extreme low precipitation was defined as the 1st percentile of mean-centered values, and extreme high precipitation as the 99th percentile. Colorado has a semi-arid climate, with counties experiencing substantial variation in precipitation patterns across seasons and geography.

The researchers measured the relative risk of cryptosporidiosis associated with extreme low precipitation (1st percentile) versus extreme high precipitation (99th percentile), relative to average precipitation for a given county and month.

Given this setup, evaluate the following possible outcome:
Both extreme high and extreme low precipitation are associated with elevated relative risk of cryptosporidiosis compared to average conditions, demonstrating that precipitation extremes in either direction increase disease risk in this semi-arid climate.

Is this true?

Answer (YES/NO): NO